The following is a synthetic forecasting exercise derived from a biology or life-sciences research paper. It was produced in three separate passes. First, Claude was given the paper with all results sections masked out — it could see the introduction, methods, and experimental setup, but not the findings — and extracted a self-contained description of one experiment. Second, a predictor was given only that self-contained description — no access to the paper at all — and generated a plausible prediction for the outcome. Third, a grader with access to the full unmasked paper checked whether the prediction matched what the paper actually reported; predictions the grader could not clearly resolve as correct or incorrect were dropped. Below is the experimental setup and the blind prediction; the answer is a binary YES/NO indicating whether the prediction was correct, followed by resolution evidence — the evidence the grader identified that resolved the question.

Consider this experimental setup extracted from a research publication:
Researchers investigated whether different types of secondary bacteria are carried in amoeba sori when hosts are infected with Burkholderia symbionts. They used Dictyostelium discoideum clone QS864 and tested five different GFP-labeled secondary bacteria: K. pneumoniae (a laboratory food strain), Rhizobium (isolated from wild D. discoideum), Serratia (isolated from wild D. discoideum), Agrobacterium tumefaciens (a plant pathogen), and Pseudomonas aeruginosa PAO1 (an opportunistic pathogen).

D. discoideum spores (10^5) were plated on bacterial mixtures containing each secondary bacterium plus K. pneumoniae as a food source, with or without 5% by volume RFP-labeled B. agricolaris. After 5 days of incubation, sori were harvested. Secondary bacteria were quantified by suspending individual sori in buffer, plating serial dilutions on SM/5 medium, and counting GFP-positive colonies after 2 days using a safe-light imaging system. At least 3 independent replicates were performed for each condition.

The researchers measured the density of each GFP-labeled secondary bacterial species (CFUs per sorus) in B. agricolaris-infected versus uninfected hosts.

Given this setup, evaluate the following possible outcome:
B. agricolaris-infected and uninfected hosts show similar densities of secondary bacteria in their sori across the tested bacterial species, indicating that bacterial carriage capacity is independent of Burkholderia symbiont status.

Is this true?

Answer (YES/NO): NO